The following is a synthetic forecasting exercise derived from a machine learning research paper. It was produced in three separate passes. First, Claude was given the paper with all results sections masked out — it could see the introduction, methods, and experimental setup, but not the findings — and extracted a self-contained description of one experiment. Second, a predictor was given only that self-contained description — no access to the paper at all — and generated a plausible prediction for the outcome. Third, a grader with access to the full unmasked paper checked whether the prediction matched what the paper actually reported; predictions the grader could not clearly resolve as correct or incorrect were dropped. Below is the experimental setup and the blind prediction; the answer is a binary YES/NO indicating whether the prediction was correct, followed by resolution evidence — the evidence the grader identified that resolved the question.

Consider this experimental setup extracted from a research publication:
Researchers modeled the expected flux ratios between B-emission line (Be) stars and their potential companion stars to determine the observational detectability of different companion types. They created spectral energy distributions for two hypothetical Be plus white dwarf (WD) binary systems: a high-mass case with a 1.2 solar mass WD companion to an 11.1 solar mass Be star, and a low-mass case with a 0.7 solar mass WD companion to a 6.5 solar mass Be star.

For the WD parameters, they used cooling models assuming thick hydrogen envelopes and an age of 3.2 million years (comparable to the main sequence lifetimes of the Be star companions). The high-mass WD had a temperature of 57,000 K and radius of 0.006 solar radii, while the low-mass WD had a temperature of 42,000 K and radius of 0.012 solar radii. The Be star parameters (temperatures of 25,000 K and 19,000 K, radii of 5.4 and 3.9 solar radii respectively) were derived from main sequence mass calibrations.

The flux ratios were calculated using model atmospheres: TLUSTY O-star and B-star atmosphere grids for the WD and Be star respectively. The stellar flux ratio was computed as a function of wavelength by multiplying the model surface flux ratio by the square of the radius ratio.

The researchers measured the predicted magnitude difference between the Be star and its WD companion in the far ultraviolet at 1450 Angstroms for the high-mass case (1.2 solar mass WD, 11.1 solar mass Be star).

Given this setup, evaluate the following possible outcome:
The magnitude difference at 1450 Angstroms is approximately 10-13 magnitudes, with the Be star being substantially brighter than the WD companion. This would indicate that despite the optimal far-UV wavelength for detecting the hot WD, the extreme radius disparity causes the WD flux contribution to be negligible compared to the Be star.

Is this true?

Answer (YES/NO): YES